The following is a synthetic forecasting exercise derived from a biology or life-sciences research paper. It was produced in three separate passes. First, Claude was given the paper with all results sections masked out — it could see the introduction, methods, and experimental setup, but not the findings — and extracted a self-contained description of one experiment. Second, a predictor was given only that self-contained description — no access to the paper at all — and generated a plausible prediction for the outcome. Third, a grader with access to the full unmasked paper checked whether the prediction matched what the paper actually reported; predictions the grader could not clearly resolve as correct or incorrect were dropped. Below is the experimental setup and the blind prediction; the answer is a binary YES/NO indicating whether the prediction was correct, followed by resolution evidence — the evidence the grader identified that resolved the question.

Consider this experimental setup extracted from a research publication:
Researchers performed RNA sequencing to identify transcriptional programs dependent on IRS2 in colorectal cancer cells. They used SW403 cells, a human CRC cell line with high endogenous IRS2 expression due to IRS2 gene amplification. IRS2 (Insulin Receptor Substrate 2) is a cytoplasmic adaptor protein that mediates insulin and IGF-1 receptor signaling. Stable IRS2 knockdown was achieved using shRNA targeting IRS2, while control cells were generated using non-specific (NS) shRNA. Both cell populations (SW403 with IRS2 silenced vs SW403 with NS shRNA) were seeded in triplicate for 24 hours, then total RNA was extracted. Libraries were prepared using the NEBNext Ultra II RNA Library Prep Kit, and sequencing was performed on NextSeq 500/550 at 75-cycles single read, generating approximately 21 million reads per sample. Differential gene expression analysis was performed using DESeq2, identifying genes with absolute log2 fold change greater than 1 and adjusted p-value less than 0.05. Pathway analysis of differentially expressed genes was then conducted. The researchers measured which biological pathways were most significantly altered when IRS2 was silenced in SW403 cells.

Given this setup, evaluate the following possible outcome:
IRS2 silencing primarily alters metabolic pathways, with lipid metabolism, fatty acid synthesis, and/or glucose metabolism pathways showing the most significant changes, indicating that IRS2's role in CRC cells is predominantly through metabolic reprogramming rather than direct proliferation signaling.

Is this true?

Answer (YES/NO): NO